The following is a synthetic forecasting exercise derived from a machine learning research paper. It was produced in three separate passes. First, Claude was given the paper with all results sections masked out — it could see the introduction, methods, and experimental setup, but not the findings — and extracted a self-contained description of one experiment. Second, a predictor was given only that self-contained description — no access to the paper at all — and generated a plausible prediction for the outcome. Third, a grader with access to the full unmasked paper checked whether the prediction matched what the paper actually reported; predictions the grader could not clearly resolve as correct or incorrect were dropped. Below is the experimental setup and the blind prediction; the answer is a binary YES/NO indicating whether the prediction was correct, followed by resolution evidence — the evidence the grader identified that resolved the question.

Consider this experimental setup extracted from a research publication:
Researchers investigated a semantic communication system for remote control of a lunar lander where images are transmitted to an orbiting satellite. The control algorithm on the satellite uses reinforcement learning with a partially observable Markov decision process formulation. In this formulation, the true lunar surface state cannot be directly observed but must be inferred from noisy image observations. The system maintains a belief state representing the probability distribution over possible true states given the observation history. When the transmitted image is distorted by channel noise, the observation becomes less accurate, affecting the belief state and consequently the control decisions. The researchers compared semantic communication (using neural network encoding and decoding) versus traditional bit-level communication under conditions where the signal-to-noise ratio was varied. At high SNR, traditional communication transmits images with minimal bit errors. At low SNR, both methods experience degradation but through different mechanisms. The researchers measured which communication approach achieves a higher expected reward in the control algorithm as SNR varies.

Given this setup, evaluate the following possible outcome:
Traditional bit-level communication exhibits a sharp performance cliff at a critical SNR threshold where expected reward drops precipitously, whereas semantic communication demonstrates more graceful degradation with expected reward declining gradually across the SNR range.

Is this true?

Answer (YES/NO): YES